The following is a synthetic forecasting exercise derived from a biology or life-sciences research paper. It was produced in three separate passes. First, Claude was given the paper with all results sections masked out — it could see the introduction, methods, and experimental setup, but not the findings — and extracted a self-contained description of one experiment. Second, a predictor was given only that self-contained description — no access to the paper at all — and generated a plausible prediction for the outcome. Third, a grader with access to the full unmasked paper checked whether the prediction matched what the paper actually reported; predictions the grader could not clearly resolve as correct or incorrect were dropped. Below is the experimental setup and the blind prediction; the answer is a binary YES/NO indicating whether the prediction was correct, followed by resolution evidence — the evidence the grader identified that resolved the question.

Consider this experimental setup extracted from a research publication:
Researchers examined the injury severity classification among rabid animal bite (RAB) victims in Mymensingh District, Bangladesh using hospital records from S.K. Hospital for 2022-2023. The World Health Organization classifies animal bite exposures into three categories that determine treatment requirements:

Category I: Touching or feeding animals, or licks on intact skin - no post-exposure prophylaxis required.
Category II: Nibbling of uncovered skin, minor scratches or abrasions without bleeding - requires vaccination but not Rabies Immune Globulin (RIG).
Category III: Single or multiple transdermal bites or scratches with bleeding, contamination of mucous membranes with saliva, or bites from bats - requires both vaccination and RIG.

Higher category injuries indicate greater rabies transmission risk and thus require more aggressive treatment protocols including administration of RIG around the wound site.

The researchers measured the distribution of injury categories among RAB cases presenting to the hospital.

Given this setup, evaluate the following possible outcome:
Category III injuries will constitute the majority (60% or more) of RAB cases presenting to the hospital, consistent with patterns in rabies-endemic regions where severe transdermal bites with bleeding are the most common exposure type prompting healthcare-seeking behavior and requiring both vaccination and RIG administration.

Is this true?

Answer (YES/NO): NO